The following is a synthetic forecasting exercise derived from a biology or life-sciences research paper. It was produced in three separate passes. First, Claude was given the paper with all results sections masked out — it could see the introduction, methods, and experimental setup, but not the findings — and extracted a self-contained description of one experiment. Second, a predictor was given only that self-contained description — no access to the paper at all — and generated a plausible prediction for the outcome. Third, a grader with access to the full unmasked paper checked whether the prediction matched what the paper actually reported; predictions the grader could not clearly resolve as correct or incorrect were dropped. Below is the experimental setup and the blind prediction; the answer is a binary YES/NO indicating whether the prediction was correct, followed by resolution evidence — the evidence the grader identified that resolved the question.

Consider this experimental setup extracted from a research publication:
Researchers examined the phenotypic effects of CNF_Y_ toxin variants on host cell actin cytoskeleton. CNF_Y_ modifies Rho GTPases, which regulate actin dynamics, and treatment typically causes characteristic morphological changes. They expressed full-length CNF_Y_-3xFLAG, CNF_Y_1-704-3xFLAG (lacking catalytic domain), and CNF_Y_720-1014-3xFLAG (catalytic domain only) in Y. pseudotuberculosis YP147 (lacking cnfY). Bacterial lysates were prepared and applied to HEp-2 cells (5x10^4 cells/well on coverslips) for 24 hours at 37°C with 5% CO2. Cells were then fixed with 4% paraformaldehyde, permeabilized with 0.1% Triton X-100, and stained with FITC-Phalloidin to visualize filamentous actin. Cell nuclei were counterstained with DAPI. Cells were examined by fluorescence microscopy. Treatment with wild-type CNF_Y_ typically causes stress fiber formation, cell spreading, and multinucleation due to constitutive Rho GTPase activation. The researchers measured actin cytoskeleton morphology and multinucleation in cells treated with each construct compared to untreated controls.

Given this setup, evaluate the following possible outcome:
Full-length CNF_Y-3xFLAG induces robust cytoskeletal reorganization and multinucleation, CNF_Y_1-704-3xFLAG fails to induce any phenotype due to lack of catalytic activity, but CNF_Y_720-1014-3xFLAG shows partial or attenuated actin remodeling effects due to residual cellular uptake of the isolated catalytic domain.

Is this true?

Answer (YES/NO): NO